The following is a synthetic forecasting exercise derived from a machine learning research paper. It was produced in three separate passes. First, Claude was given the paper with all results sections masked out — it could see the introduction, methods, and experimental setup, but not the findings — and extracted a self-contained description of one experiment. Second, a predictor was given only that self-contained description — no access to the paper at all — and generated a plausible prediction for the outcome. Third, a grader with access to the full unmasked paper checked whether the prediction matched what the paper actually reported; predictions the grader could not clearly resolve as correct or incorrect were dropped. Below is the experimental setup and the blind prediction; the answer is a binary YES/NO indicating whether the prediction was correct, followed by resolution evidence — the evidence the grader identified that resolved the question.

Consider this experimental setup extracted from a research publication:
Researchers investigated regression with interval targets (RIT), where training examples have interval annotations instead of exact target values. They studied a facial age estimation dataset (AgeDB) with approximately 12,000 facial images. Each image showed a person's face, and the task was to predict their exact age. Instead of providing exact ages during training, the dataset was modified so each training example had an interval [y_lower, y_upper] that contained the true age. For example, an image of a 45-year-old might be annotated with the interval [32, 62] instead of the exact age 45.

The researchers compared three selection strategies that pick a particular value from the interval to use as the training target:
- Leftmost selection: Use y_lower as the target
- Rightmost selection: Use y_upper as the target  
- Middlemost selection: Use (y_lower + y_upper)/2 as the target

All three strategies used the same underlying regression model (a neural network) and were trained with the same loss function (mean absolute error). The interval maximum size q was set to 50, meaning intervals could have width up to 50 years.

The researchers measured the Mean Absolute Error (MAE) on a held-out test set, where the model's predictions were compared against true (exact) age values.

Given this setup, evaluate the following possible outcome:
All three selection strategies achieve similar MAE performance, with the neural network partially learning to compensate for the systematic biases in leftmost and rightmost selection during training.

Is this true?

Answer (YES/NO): NO